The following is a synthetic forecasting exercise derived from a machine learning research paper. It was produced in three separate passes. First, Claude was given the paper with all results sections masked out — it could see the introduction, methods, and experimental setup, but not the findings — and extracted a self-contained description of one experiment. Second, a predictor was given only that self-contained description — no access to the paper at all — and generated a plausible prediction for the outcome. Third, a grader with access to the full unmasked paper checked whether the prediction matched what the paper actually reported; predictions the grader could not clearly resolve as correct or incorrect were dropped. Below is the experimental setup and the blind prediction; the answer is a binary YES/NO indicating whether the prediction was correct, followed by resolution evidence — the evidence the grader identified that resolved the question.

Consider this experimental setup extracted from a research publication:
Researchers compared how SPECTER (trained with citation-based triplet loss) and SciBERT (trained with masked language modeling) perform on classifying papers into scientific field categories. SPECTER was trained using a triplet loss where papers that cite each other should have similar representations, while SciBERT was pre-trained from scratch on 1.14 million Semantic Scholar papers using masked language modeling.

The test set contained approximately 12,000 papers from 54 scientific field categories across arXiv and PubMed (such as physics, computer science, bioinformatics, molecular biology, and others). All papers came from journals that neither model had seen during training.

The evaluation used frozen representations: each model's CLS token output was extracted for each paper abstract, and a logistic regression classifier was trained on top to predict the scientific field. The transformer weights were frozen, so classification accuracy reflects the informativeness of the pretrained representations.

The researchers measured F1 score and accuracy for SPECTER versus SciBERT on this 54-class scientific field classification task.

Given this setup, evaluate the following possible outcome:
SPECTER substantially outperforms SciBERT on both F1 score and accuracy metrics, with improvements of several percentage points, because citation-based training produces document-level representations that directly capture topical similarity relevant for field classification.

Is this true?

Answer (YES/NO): YES